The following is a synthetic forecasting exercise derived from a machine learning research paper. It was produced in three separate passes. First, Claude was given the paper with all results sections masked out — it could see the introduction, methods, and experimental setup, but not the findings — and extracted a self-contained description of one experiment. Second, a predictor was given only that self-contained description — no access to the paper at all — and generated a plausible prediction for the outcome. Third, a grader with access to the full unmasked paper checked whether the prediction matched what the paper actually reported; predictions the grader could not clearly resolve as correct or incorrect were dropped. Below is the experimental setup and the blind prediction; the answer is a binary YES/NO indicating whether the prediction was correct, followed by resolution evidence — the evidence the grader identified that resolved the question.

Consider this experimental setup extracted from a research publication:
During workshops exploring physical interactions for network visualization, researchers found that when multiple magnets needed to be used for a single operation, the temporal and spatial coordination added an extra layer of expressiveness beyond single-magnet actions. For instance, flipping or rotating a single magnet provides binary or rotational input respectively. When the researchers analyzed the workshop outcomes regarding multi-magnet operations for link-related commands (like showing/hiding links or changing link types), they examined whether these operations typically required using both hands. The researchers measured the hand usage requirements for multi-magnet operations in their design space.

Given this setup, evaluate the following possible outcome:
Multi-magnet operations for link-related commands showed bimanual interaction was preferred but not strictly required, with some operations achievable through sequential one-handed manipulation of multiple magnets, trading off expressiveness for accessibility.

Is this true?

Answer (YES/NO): NO